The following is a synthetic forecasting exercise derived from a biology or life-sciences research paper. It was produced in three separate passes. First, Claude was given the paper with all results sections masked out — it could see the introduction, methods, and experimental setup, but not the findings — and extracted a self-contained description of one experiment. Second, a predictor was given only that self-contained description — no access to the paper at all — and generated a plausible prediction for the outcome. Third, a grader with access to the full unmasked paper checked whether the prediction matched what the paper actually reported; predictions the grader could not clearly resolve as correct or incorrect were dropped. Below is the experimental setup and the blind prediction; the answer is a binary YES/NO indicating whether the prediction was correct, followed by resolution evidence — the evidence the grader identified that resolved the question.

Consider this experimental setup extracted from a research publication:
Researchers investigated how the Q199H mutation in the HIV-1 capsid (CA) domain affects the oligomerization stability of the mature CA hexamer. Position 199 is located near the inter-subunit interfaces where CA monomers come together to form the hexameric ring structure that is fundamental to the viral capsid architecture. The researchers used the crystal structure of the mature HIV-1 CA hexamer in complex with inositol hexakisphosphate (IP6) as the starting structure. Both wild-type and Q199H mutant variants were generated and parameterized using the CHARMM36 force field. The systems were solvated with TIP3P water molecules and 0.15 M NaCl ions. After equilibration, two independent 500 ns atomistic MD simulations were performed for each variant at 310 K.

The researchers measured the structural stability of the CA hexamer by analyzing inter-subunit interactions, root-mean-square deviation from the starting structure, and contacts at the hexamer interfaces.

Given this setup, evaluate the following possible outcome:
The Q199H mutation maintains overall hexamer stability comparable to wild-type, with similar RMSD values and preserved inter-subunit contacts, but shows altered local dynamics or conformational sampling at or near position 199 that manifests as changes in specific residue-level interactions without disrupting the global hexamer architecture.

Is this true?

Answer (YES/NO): NO